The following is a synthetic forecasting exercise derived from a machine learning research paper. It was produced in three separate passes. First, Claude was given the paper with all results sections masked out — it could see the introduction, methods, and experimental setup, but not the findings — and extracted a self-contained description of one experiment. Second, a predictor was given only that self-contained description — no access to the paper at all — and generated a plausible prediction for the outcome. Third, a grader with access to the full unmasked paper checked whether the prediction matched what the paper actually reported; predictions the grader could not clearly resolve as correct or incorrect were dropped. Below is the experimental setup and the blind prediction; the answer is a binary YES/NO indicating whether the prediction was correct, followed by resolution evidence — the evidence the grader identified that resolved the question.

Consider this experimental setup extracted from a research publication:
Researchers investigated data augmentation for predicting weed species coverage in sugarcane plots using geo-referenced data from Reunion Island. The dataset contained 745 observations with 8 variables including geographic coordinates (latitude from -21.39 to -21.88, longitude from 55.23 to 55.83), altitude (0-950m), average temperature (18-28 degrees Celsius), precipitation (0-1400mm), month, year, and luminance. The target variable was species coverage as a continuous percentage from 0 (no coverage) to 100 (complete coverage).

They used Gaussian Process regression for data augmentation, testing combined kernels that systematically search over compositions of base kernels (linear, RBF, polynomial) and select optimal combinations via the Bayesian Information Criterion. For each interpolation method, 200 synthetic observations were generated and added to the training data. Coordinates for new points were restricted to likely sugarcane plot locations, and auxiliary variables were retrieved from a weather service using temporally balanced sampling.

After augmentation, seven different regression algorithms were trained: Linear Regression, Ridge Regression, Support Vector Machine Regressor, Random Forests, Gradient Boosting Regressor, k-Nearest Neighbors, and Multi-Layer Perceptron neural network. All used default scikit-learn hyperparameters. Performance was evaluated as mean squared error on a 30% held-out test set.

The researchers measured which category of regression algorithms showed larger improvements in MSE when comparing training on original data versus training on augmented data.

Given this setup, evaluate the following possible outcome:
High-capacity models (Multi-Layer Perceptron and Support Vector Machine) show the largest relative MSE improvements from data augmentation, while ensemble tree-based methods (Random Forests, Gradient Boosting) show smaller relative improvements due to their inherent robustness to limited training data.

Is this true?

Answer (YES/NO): NO